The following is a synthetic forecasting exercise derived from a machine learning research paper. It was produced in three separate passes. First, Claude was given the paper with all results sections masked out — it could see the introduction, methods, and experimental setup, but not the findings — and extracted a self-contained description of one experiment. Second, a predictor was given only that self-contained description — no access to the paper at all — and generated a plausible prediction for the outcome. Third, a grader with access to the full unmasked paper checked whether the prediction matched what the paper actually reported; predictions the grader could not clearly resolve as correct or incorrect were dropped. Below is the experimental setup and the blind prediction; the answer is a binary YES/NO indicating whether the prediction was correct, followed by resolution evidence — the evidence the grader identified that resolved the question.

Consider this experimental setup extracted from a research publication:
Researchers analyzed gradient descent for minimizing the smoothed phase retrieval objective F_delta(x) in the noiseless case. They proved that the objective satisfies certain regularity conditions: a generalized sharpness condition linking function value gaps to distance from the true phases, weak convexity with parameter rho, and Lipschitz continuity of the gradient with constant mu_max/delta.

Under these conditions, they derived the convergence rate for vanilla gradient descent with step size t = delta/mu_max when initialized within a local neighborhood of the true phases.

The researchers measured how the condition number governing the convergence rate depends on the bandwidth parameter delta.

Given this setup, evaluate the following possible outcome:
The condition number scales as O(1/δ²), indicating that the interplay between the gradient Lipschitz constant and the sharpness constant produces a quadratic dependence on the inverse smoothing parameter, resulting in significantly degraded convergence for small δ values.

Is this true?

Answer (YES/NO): NO